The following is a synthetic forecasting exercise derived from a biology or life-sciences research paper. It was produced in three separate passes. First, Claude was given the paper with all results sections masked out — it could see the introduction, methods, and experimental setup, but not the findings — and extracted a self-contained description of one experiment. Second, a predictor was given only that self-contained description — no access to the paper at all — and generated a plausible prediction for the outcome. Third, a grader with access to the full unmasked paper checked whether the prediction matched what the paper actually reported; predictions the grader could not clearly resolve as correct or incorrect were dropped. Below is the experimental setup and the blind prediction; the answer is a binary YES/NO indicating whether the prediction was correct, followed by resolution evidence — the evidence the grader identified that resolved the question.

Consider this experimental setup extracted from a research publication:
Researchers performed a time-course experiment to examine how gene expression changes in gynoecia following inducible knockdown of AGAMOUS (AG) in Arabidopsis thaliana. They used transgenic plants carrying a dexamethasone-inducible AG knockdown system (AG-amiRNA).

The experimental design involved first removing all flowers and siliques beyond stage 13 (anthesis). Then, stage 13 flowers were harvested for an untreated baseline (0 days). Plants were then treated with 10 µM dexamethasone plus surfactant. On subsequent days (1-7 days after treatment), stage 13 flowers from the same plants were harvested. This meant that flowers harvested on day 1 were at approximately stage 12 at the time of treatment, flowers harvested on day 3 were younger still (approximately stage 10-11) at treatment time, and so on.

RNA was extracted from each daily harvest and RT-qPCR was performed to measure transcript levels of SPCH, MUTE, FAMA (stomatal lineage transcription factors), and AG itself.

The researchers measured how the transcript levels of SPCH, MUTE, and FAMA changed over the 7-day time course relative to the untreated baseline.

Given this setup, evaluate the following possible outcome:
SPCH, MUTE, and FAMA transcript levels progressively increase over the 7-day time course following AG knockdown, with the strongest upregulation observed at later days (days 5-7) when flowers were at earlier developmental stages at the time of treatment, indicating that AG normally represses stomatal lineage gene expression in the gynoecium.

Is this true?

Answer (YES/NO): NO